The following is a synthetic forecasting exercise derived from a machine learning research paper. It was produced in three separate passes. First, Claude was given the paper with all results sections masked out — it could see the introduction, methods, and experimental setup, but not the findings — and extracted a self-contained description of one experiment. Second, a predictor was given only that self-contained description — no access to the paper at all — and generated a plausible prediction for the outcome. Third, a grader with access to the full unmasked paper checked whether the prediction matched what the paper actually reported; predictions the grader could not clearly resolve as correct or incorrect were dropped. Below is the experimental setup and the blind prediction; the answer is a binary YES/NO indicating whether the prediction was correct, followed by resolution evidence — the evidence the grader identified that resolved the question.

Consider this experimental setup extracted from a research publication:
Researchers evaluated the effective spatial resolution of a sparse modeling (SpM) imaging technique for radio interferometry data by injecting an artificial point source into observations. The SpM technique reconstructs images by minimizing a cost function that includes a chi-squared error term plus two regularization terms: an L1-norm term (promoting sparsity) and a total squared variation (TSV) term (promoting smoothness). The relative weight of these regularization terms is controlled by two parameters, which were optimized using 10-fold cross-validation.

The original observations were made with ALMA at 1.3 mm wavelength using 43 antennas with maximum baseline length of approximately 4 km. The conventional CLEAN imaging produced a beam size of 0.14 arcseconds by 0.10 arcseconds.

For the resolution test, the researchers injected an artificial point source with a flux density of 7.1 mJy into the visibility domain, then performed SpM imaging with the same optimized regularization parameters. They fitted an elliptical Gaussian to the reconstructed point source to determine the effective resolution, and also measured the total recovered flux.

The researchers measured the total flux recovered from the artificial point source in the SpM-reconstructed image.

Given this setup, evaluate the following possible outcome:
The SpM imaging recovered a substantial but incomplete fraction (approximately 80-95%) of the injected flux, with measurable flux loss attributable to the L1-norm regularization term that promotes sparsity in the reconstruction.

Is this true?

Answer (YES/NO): NO